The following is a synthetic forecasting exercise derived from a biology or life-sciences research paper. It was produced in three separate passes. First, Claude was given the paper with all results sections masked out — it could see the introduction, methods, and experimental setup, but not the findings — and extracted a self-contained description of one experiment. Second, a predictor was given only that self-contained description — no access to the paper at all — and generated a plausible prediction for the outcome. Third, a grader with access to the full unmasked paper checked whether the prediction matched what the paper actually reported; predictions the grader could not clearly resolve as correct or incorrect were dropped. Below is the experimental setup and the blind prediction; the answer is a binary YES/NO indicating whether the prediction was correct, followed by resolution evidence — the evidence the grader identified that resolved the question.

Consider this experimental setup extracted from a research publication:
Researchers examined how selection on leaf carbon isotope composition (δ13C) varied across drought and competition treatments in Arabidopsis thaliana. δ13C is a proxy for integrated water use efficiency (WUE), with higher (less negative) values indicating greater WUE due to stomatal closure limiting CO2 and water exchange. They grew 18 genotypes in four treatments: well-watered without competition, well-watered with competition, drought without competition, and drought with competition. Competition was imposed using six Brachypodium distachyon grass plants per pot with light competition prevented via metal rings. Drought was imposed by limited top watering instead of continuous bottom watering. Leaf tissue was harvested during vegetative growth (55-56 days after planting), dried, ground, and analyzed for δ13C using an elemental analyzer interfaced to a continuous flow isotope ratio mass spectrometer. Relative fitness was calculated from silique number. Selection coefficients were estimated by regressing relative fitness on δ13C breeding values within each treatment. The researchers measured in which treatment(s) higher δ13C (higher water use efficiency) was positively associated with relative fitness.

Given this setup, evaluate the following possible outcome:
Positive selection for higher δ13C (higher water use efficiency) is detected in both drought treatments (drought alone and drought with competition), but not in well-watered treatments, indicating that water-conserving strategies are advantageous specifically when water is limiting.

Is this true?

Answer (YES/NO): NO